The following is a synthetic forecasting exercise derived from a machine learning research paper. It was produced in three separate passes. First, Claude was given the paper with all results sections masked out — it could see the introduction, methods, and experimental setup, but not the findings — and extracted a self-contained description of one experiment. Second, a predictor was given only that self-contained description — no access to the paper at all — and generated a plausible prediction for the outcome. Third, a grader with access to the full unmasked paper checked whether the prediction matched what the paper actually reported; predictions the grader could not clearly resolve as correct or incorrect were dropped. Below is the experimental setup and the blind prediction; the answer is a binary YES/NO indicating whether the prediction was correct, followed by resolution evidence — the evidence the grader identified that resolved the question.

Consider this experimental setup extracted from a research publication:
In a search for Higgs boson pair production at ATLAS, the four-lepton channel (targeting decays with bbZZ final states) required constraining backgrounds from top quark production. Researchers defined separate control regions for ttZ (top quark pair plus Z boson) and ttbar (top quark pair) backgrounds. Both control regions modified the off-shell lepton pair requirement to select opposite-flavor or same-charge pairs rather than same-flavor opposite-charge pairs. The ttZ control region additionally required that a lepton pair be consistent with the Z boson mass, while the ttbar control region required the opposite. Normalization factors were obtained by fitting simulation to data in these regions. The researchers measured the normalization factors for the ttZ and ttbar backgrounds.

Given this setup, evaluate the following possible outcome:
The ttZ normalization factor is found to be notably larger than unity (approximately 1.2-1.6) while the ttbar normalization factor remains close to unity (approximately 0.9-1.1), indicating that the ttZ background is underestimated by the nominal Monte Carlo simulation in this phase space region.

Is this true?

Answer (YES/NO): NO